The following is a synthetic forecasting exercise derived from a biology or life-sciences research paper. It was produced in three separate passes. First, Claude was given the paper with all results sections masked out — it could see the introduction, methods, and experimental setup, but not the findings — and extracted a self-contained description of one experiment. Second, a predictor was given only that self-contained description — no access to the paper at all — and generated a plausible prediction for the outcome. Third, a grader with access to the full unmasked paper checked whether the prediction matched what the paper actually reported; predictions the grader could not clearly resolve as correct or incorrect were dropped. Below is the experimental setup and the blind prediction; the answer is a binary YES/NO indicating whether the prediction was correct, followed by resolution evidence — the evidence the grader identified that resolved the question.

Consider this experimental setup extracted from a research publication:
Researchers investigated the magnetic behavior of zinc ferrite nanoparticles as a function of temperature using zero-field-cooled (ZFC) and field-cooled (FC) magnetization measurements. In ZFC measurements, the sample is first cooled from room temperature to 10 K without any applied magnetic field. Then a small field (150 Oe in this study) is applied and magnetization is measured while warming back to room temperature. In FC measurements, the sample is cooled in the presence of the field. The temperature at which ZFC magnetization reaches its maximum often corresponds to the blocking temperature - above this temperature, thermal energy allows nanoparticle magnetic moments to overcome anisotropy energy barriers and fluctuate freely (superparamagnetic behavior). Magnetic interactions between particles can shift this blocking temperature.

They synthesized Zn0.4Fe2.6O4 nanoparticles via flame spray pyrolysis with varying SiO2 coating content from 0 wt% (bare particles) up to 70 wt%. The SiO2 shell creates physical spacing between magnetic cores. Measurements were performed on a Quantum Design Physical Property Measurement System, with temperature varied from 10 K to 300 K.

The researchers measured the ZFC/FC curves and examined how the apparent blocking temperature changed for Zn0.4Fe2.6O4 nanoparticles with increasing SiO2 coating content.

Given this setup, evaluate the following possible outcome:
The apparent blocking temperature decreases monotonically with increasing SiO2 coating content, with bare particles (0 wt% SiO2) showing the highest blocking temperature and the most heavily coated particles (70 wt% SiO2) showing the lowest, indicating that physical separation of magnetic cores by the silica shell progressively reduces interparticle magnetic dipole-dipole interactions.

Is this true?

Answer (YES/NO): YES